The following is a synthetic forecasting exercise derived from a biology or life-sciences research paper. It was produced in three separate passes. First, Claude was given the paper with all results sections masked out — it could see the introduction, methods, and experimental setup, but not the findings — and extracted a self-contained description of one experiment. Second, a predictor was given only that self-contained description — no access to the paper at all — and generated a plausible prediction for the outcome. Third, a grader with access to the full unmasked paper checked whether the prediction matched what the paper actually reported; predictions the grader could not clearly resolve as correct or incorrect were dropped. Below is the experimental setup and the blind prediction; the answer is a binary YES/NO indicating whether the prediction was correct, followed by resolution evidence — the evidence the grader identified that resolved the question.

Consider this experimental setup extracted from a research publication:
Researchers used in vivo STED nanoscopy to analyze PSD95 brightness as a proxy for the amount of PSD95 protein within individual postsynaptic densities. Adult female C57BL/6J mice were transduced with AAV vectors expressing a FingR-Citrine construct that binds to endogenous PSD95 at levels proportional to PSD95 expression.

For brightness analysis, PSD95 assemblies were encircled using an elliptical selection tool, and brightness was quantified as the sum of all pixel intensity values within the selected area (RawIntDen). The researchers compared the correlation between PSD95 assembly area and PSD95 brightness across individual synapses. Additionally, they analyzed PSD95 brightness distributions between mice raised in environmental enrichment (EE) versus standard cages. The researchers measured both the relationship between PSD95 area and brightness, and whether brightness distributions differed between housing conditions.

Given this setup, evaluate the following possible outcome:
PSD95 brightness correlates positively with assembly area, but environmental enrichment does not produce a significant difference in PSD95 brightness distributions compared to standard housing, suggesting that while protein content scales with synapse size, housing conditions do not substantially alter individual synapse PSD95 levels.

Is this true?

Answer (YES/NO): NO